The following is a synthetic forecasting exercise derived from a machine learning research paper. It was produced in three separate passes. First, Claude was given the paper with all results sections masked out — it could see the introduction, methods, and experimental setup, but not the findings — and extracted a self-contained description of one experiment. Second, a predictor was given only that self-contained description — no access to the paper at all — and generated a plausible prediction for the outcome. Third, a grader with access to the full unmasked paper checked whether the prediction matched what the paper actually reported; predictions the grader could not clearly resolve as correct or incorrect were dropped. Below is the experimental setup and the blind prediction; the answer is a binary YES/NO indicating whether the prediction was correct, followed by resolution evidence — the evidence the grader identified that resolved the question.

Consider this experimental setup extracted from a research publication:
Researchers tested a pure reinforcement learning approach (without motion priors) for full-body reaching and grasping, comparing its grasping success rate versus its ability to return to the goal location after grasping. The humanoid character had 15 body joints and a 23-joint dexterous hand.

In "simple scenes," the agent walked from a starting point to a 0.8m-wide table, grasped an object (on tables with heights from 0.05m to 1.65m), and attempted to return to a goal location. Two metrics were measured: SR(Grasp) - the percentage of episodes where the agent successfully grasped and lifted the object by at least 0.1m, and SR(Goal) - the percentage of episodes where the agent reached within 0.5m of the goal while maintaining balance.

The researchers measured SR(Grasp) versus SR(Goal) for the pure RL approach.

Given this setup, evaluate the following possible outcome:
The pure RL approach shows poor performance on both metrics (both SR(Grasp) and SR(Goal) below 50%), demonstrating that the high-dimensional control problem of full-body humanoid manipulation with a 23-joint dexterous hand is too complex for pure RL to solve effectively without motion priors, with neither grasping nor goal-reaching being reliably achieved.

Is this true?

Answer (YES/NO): NO